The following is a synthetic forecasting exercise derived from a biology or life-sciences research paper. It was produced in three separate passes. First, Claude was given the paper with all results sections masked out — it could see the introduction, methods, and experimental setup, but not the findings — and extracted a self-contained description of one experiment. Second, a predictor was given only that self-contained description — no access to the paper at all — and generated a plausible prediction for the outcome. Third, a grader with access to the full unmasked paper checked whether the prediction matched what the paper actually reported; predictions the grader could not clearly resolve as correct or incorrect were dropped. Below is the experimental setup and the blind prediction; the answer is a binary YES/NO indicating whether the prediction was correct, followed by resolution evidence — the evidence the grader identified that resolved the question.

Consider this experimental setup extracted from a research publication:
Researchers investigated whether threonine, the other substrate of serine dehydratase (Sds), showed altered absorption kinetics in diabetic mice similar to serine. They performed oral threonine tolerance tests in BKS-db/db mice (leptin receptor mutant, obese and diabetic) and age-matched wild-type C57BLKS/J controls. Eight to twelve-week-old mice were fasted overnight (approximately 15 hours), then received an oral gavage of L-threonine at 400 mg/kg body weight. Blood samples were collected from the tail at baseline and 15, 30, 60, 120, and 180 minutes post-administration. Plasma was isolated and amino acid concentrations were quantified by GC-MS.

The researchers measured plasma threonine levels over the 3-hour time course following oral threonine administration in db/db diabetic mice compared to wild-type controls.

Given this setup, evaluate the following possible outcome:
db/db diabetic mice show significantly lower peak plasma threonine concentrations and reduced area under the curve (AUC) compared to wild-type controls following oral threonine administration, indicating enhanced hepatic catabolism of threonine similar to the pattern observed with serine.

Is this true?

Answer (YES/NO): YES